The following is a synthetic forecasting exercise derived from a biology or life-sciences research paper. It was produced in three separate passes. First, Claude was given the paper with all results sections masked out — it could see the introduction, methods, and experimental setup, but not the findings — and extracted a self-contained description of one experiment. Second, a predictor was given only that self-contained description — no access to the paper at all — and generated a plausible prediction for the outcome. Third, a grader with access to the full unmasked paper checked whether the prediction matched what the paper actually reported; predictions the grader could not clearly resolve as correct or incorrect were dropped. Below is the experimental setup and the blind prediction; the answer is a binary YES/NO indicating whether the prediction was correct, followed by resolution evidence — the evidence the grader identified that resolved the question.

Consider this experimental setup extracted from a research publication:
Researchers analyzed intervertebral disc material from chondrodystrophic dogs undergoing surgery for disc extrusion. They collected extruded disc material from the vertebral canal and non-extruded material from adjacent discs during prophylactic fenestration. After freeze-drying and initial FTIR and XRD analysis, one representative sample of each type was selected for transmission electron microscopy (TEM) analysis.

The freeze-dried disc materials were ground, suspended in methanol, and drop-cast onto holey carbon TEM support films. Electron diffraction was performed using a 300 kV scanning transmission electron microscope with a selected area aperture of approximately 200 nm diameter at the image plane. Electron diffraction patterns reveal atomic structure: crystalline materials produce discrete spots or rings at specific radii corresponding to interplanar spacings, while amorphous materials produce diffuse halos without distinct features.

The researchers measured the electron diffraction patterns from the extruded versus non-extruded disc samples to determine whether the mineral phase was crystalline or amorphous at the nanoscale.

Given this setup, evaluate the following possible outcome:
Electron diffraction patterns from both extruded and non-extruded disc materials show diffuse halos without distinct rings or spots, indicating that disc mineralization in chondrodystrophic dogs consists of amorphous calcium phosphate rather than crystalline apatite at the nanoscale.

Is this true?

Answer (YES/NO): NO